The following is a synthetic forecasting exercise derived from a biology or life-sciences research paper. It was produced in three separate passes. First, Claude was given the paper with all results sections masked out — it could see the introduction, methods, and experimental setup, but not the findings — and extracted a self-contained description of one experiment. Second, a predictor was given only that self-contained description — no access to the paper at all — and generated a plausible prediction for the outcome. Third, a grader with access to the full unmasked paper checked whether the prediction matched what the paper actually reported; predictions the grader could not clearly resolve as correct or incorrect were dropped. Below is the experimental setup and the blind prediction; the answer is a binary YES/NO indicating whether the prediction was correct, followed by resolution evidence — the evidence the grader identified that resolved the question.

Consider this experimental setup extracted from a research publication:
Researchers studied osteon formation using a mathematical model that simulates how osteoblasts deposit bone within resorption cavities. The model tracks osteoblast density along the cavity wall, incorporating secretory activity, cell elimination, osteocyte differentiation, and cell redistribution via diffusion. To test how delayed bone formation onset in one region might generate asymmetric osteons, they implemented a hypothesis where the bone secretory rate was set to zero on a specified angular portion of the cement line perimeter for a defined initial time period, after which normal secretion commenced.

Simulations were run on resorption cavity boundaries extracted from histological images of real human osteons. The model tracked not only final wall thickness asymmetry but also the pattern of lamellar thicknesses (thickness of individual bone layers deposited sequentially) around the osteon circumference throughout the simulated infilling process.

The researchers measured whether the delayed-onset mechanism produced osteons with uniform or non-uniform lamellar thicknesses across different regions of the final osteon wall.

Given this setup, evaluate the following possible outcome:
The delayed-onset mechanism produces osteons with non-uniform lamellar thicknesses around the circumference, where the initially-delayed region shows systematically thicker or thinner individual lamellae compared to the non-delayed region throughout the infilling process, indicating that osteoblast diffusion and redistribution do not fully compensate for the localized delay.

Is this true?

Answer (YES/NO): NO